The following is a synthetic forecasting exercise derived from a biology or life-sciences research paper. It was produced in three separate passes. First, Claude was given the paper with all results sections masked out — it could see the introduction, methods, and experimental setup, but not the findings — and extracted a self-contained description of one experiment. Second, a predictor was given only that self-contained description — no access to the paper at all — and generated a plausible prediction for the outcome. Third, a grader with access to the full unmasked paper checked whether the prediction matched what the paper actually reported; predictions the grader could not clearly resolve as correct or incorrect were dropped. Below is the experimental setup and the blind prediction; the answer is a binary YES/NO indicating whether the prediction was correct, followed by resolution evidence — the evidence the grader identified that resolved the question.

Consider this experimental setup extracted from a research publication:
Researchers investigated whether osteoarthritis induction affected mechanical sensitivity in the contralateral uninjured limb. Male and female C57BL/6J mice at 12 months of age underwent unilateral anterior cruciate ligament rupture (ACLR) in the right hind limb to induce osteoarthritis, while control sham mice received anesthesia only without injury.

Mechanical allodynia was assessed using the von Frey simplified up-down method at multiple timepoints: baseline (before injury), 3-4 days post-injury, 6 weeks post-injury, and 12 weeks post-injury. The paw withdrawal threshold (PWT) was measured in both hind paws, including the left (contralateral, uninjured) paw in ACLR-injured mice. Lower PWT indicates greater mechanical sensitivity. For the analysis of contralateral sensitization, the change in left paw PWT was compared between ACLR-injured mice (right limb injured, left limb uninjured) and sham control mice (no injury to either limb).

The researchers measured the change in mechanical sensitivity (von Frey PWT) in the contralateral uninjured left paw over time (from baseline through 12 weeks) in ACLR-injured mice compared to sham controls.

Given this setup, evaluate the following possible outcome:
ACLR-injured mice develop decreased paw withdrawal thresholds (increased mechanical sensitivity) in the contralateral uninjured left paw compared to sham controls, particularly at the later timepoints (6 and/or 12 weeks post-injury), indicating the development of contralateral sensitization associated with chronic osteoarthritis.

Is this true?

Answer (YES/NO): NO